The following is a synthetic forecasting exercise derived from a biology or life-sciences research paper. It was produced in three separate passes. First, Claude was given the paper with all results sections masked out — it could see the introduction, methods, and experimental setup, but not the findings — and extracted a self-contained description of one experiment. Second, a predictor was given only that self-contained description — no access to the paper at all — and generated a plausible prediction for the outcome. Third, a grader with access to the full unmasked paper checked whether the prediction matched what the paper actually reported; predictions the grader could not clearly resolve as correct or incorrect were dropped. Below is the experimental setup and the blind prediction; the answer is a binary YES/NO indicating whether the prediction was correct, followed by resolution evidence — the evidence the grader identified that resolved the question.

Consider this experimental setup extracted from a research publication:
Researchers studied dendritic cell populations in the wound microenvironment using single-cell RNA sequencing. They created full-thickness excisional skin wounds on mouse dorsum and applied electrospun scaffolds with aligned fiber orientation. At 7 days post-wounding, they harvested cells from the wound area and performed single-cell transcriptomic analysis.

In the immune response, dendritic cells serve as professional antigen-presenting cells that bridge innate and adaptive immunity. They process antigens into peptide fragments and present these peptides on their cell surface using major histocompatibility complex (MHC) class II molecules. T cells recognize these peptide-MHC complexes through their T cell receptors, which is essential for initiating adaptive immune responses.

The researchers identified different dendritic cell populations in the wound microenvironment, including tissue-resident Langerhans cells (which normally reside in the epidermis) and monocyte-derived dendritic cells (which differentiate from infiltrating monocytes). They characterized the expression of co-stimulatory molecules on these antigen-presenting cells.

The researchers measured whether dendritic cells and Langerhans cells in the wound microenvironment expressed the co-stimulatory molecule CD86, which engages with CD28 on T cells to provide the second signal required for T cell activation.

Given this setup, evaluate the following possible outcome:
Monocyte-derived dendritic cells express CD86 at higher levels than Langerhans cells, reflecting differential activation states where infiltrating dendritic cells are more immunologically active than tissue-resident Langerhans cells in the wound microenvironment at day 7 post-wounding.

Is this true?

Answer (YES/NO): YES